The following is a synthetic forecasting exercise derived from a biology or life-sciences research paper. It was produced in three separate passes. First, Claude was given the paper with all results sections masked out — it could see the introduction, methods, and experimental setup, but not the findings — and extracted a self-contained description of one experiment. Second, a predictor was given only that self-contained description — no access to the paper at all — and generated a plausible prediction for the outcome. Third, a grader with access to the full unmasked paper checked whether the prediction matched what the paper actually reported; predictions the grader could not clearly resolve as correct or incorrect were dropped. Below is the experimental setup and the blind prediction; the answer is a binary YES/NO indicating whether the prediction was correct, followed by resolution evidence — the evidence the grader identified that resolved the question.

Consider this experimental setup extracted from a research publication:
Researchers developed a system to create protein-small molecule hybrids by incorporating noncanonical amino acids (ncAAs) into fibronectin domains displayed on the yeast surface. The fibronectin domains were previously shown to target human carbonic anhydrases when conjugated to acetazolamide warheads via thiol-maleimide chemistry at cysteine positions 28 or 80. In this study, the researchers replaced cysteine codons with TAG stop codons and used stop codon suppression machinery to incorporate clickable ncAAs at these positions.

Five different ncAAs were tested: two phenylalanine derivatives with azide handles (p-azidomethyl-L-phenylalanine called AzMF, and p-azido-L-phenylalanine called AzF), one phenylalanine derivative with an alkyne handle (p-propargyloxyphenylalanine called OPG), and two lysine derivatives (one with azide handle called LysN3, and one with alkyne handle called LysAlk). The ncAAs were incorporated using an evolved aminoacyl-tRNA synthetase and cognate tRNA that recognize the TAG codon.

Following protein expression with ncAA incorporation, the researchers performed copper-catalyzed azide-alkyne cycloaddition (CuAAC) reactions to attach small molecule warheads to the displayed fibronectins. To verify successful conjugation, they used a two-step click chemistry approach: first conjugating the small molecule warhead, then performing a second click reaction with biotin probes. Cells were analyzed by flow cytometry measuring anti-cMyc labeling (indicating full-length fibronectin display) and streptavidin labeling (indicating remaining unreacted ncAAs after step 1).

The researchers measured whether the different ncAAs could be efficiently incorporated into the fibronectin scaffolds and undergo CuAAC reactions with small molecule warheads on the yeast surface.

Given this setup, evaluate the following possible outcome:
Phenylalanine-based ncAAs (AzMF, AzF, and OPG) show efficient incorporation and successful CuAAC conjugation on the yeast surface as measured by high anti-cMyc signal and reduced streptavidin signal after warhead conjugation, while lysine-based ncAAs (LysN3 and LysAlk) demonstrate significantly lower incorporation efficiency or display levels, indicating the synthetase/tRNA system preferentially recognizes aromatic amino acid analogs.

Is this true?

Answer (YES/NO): NO